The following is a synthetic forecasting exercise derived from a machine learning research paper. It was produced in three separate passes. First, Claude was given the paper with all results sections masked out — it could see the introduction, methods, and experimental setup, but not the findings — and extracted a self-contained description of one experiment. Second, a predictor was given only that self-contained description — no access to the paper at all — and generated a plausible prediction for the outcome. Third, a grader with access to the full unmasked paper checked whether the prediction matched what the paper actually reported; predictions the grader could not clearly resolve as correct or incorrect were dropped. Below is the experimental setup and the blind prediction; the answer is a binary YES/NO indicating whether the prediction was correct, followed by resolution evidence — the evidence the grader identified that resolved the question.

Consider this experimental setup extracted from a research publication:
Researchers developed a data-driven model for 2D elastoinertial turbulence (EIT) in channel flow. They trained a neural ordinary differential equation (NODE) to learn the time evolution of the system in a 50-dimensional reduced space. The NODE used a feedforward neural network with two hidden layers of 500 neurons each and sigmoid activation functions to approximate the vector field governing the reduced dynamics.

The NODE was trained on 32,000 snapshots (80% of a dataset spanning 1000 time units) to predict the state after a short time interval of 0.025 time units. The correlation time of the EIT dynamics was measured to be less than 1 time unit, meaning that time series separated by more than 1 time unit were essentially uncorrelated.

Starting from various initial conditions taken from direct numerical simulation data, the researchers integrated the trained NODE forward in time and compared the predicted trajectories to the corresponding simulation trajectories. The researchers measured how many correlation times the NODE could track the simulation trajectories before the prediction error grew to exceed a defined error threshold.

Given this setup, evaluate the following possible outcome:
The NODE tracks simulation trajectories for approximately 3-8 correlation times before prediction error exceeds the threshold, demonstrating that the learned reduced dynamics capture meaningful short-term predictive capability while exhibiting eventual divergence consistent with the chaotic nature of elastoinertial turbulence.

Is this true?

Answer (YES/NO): NO